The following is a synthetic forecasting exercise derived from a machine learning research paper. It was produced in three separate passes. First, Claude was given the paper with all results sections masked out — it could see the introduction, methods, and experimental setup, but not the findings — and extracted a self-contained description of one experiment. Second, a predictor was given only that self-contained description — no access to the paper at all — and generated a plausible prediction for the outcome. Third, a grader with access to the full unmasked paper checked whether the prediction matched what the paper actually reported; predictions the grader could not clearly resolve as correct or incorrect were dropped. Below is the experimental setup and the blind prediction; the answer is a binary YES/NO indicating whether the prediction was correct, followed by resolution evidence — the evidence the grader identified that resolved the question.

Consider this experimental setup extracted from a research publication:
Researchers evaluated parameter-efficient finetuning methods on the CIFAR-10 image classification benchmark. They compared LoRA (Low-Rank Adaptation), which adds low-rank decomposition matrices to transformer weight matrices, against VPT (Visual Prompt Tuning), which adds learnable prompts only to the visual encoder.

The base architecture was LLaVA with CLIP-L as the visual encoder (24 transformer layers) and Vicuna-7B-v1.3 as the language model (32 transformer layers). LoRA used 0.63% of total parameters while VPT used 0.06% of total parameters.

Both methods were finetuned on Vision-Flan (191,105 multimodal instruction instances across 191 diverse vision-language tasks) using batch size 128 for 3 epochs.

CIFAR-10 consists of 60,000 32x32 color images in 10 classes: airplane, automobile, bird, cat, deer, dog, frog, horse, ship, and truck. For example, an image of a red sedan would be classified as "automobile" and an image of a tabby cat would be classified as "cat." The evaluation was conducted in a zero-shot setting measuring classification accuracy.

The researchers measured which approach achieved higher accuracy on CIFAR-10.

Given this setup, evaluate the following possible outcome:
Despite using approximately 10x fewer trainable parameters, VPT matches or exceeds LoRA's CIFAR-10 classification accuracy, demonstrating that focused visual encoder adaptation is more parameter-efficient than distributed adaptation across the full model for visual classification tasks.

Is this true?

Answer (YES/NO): NO